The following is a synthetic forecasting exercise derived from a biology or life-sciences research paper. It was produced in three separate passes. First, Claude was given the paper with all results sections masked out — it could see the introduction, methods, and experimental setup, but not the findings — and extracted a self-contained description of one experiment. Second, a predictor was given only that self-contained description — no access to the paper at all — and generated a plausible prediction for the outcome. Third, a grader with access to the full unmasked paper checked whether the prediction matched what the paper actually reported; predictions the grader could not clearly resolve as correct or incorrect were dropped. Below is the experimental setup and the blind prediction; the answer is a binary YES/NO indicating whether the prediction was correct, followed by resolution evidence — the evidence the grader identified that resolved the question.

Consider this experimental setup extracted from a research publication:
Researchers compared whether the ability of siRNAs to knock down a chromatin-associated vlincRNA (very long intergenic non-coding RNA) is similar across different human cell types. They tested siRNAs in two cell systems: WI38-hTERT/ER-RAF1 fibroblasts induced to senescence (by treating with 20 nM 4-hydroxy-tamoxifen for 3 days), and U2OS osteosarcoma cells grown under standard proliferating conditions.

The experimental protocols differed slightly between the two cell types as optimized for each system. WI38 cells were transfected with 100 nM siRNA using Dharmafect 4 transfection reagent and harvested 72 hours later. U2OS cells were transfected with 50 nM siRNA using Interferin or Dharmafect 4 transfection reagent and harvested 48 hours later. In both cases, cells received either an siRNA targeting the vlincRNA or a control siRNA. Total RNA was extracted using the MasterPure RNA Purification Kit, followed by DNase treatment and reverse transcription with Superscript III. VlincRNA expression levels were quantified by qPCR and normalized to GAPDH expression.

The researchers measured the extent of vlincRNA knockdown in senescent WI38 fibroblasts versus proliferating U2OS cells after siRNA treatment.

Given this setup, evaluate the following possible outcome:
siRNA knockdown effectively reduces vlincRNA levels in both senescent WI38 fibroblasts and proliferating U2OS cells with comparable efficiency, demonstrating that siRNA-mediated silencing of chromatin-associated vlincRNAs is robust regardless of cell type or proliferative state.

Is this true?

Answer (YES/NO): YES